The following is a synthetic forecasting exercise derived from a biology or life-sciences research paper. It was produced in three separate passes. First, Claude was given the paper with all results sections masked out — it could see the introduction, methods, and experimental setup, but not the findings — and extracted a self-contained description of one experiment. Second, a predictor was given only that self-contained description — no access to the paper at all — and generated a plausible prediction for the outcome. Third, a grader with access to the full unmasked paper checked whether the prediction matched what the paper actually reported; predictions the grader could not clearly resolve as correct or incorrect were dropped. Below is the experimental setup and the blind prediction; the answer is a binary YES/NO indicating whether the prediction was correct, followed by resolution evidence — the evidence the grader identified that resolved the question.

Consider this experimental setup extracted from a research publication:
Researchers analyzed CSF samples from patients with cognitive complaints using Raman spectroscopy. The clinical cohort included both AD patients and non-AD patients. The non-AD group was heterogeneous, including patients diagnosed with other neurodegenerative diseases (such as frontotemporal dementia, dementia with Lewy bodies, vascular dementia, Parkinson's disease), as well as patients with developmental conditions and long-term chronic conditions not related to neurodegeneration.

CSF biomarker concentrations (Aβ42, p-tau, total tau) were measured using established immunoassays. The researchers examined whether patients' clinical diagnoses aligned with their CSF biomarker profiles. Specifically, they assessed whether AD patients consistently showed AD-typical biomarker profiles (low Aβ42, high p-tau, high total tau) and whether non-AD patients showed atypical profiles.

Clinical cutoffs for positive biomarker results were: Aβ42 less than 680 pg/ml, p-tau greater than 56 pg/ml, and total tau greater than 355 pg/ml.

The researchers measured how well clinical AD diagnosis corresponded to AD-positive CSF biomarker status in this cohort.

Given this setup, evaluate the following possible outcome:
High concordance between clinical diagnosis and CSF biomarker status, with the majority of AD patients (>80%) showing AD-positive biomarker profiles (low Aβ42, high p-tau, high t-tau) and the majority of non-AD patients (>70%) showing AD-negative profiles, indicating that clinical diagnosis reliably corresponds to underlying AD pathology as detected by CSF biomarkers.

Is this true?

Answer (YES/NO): NO